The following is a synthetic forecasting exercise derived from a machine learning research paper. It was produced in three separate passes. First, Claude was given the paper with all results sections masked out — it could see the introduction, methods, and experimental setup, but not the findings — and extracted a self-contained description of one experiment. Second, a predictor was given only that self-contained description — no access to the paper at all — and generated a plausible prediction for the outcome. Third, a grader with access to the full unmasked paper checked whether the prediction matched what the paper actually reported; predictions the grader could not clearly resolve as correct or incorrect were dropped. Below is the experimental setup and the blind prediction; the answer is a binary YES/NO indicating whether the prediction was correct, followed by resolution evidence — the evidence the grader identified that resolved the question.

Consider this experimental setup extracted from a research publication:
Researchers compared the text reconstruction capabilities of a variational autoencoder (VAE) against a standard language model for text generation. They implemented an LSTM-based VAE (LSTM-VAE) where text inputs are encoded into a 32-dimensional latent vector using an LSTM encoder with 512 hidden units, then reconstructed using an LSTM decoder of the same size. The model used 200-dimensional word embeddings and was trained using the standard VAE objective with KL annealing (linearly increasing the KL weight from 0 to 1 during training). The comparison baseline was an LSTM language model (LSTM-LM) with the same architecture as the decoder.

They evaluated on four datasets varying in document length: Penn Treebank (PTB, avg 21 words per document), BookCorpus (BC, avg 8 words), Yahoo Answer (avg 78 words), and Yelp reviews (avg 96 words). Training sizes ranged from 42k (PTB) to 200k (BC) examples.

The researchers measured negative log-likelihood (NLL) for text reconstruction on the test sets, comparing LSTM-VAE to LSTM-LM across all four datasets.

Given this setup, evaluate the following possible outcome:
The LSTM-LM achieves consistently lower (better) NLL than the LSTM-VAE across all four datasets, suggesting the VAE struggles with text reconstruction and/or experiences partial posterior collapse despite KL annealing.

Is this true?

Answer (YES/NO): NO